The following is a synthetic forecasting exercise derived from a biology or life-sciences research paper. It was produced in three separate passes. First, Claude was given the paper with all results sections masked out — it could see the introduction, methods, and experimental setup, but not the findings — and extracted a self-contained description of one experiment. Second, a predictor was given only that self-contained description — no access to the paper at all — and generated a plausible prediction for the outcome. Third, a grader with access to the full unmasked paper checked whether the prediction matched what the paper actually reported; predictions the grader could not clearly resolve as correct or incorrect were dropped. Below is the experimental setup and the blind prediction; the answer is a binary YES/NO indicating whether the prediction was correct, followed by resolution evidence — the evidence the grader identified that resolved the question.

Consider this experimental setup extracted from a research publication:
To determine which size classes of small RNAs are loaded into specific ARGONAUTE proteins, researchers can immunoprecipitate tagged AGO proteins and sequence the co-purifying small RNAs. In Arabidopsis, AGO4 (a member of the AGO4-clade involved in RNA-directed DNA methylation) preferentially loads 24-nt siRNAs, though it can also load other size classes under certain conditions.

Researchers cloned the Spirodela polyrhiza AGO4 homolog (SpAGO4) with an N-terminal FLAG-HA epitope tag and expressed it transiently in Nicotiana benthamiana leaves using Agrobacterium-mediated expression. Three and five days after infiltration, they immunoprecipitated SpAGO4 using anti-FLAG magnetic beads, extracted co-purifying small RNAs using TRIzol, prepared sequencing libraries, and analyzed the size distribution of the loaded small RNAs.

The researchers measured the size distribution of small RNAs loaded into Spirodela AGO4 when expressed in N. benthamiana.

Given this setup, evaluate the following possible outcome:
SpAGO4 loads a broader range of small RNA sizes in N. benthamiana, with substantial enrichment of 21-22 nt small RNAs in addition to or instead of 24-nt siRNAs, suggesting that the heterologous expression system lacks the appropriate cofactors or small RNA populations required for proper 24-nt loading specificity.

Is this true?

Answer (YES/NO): NO